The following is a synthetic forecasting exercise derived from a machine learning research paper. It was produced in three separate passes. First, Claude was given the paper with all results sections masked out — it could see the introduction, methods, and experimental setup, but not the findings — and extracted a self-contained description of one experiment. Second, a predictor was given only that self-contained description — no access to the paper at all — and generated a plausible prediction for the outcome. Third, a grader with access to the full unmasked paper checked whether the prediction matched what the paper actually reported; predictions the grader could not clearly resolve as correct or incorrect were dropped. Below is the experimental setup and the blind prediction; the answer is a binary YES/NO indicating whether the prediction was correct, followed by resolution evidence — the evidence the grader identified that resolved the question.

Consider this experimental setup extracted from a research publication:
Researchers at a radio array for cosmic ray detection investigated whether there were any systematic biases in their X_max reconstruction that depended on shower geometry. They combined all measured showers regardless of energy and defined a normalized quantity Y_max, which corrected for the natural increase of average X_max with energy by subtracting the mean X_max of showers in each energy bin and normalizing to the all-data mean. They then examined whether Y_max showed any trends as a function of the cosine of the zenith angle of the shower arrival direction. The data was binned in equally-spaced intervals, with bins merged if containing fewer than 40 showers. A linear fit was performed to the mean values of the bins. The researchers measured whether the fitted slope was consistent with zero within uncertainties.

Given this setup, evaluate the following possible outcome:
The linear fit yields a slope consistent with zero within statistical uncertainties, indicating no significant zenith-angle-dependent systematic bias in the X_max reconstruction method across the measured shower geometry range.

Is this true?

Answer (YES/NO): YES